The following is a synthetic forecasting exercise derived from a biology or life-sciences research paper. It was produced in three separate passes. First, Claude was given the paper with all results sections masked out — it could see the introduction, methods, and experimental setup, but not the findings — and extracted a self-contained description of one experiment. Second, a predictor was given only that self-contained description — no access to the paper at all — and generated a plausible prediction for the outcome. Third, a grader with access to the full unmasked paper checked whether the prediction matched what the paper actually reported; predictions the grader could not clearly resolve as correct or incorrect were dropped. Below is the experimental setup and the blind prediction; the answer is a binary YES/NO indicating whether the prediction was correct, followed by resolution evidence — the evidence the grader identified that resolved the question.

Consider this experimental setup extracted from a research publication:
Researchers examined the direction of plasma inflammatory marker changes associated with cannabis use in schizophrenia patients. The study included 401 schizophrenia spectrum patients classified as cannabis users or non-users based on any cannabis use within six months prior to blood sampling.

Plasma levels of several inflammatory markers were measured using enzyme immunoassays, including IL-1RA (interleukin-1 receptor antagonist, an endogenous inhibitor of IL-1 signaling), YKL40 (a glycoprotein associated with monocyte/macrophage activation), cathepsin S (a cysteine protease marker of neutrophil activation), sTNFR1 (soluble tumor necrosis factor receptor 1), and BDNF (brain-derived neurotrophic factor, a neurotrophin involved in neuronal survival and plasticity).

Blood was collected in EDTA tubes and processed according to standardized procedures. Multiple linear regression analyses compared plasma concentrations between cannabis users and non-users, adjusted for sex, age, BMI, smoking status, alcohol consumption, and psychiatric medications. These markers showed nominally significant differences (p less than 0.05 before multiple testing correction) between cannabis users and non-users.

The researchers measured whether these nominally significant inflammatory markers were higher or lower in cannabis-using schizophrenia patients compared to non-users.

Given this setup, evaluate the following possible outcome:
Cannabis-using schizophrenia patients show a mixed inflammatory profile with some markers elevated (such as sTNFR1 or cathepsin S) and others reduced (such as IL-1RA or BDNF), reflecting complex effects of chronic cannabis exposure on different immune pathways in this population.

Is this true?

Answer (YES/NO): NO